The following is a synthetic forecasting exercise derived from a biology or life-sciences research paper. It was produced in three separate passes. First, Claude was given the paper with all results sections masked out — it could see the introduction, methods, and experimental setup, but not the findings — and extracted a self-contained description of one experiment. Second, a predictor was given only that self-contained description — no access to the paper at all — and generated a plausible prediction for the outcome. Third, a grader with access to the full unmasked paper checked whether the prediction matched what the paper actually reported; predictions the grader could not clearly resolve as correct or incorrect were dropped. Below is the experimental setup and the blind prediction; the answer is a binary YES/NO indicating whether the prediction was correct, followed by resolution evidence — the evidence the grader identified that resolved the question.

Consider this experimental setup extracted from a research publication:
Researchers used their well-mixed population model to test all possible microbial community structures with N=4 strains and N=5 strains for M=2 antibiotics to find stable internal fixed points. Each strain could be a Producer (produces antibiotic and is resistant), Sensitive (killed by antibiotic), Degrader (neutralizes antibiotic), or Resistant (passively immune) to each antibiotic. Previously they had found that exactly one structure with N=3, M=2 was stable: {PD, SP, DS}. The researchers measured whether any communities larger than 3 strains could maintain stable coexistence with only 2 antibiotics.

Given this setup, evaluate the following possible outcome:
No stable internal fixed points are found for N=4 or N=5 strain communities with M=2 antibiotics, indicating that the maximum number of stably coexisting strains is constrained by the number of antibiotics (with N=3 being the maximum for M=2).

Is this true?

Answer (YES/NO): YES